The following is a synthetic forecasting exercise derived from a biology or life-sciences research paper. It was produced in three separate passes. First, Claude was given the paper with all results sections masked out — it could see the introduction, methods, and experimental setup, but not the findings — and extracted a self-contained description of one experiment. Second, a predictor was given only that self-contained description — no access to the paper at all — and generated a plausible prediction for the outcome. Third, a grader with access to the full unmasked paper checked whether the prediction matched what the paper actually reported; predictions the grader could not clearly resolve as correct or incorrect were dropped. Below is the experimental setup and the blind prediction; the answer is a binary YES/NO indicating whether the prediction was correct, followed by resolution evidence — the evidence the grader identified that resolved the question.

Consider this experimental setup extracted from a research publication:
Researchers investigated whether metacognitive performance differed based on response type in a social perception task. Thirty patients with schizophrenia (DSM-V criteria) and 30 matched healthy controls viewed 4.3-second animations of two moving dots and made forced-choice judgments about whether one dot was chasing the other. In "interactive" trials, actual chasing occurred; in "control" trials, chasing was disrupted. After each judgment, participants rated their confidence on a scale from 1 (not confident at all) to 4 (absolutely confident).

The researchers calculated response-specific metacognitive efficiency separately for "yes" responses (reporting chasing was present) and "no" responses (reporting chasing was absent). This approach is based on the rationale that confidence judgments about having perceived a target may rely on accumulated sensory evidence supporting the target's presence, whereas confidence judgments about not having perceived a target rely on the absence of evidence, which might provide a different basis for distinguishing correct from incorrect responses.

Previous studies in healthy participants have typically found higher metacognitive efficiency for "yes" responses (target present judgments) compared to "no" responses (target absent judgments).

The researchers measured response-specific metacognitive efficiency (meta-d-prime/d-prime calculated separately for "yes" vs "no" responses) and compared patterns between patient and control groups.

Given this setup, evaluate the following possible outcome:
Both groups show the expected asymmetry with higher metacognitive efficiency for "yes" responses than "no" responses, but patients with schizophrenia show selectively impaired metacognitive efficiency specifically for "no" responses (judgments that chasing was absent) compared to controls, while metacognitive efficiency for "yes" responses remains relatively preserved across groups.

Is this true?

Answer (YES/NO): NO